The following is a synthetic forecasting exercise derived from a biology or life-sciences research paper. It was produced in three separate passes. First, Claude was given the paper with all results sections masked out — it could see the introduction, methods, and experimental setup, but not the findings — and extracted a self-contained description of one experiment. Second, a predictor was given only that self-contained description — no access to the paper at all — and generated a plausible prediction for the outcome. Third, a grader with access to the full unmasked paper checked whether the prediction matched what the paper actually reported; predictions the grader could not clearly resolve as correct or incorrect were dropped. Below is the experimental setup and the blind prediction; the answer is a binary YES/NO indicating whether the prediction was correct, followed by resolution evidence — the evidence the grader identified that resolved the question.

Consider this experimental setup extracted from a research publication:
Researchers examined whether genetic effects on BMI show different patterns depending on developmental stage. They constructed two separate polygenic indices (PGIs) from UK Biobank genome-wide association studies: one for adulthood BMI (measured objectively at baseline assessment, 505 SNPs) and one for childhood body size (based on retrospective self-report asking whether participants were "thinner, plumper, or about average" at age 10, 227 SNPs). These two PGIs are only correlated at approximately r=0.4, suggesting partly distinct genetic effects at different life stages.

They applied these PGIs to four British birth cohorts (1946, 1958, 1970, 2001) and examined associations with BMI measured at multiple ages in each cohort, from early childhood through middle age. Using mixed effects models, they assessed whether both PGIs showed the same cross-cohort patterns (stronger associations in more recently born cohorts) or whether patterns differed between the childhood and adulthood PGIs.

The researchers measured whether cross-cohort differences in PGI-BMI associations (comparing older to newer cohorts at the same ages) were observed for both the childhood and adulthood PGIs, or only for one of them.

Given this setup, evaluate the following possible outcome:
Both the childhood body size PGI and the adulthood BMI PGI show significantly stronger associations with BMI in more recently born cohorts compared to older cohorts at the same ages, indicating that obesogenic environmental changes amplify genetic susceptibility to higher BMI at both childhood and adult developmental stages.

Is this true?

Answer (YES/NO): YES